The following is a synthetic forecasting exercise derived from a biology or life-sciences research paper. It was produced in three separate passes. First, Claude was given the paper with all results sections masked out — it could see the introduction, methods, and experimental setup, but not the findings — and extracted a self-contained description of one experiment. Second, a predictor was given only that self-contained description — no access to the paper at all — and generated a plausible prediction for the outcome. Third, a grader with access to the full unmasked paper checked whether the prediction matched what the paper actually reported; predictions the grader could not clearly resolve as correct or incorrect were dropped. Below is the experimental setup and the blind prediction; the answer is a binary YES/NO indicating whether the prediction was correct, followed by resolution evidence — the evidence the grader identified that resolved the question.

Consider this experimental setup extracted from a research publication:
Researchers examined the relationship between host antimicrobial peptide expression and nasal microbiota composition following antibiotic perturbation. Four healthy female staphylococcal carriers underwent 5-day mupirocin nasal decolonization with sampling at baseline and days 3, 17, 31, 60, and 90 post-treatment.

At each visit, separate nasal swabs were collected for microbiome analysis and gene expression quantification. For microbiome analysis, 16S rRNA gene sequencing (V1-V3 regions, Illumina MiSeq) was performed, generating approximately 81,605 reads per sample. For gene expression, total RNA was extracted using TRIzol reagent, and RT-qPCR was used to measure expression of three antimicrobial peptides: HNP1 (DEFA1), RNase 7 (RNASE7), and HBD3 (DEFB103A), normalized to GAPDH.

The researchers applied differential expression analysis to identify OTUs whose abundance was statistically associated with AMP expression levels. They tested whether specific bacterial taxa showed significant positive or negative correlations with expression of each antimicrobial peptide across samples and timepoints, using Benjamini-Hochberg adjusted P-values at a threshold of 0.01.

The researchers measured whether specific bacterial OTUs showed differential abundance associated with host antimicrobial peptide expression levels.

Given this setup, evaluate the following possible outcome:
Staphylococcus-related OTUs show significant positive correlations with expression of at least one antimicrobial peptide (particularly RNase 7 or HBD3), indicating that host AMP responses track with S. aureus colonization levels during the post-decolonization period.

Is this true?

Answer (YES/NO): NO